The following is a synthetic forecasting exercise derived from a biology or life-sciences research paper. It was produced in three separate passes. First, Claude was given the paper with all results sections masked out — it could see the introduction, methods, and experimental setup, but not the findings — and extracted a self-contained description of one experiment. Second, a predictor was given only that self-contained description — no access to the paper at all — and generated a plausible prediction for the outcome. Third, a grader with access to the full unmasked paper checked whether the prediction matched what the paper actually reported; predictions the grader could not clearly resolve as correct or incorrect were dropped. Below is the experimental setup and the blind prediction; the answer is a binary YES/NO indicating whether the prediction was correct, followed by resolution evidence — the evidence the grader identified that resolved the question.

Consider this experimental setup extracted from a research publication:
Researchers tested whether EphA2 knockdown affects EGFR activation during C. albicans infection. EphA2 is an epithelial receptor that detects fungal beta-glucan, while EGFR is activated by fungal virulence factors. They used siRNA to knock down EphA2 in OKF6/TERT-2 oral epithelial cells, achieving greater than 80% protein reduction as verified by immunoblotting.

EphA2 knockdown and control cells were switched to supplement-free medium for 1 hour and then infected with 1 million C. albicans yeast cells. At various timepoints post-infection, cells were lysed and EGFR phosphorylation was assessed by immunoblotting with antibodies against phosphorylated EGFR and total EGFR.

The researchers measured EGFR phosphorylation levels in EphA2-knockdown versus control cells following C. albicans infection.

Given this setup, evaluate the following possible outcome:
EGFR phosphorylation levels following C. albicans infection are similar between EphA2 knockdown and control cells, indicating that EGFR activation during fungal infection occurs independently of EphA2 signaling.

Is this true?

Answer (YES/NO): NO